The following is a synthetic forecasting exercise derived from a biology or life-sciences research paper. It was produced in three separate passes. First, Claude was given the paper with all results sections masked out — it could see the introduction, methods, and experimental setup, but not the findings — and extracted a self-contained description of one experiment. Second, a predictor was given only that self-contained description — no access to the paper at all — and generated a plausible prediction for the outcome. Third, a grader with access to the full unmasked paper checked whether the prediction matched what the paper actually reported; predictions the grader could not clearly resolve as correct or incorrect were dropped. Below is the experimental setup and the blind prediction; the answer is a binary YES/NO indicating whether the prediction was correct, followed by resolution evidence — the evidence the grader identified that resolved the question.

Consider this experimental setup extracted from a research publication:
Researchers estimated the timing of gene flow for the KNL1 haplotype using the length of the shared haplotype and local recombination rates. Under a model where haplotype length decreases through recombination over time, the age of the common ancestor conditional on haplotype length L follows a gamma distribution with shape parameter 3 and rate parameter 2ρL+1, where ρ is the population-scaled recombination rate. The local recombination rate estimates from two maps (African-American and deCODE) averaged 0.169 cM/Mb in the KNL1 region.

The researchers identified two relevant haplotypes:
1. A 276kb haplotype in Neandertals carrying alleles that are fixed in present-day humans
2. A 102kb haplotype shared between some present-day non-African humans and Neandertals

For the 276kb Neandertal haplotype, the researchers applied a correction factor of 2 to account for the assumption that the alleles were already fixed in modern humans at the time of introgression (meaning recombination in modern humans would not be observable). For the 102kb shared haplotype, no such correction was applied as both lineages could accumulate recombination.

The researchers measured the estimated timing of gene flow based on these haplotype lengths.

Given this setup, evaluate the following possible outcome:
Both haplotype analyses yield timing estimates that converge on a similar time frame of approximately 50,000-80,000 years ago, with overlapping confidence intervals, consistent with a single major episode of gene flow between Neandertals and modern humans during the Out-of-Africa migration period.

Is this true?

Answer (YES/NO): NO